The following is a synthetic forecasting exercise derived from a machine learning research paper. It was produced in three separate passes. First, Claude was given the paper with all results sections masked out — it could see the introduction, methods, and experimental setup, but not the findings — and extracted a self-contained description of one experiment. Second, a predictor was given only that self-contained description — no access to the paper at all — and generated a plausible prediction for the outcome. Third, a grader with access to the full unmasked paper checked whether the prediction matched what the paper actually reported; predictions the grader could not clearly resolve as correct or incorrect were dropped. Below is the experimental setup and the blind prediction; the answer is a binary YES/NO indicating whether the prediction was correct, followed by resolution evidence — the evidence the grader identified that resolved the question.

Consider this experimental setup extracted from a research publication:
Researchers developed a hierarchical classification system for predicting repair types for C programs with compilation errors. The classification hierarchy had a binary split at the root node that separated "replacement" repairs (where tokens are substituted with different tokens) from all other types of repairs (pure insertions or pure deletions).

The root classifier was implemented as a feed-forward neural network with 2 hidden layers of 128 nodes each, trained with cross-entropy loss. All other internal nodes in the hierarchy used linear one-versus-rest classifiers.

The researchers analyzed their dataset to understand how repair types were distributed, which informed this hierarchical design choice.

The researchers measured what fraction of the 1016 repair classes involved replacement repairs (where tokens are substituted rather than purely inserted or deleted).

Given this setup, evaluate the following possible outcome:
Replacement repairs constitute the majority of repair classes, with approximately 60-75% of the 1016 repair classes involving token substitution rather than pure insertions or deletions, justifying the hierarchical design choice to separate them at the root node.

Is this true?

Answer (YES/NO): NO